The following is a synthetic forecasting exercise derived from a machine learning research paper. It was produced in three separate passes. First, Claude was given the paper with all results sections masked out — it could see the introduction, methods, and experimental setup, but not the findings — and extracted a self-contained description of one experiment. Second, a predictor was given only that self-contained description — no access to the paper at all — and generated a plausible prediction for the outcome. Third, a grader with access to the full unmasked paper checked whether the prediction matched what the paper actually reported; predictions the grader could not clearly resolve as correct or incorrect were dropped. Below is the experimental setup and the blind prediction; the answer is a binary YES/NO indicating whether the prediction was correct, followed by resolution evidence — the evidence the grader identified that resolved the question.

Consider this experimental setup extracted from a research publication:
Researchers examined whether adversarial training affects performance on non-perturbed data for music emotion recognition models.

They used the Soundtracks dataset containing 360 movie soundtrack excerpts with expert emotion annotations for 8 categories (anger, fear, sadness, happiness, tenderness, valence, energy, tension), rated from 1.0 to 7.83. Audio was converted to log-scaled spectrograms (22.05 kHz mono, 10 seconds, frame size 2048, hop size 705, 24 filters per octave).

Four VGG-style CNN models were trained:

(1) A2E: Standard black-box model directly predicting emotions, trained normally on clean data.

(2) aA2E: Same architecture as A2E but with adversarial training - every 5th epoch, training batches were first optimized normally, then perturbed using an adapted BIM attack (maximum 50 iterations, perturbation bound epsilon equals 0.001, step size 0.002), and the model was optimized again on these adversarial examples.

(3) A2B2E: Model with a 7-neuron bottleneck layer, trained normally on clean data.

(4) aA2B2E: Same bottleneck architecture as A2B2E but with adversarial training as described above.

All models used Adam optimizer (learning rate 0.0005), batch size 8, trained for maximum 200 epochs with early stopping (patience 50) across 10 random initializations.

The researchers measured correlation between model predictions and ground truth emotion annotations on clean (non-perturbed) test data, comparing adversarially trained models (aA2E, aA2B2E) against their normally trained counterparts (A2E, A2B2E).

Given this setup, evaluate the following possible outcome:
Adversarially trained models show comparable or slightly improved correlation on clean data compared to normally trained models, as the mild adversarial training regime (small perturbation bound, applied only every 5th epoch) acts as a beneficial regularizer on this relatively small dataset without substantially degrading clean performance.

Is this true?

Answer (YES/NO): NO